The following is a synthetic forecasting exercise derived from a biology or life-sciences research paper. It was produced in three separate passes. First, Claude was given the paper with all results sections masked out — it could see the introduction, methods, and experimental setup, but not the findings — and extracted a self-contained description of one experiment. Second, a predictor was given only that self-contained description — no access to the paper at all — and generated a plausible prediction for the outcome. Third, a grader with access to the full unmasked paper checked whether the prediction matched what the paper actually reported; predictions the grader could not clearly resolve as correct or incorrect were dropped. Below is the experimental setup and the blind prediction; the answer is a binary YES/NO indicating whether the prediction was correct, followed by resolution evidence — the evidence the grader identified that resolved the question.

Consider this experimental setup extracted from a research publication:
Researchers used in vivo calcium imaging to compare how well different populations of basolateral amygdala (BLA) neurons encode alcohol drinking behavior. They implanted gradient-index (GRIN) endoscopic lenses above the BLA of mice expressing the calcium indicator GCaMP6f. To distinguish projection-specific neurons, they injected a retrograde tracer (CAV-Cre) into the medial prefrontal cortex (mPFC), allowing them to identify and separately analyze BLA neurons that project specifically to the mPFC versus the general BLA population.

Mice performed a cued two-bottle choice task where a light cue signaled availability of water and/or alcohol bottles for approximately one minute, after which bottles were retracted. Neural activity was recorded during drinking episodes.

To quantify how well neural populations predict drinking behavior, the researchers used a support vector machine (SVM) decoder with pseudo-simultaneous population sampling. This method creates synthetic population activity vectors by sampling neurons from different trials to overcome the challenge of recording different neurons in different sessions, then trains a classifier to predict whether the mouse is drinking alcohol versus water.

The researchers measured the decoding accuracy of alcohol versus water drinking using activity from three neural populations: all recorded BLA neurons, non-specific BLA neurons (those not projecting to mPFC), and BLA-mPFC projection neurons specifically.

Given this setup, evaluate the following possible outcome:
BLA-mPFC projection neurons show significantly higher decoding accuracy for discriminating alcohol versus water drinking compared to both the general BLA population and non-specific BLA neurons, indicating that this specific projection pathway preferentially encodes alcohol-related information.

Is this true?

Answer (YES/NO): YES